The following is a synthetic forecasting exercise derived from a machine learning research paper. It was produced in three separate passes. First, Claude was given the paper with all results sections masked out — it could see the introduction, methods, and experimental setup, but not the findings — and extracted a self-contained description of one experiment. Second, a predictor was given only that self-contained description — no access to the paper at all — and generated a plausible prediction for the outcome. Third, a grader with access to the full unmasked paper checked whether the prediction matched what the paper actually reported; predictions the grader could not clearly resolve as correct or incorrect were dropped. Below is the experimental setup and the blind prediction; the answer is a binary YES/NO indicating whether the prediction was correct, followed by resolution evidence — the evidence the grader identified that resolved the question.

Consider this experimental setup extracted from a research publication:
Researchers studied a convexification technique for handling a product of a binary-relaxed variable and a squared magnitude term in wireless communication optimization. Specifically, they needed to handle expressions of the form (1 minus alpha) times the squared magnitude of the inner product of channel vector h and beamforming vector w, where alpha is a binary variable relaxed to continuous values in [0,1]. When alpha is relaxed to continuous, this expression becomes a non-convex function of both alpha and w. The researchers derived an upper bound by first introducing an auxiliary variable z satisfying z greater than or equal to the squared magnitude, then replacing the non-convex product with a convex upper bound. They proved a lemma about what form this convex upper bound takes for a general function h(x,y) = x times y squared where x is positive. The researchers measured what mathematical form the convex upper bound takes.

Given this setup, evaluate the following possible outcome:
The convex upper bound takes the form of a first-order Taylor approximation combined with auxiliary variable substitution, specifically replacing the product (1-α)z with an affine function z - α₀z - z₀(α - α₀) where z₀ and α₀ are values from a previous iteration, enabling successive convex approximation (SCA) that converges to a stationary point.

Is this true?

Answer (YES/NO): NO